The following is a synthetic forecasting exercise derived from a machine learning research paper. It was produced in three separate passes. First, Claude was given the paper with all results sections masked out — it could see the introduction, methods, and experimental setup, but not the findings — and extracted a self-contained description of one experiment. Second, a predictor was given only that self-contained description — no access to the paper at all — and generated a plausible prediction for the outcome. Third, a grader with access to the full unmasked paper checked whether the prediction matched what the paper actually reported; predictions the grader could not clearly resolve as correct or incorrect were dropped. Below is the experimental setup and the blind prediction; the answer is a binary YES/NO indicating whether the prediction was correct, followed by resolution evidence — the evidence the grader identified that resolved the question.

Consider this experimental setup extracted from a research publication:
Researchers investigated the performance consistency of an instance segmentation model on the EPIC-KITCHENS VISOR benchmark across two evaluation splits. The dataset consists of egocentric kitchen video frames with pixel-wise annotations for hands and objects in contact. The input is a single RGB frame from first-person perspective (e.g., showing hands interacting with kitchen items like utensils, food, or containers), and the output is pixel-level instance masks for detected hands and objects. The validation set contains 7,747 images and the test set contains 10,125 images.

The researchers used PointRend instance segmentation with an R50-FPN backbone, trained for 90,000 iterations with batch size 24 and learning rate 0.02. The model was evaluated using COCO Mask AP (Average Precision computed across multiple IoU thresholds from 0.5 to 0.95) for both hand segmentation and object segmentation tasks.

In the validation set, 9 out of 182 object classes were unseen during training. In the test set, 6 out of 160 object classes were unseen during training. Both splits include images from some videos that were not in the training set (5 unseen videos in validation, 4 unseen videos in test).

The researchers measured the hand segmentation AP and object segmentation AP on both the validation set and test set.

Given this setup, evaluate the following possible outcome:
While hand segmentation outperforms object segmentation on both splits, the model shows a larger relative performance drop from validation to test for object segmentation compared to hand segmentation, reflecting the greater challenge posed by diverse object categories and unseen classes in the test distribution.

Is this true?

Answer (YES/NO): NO